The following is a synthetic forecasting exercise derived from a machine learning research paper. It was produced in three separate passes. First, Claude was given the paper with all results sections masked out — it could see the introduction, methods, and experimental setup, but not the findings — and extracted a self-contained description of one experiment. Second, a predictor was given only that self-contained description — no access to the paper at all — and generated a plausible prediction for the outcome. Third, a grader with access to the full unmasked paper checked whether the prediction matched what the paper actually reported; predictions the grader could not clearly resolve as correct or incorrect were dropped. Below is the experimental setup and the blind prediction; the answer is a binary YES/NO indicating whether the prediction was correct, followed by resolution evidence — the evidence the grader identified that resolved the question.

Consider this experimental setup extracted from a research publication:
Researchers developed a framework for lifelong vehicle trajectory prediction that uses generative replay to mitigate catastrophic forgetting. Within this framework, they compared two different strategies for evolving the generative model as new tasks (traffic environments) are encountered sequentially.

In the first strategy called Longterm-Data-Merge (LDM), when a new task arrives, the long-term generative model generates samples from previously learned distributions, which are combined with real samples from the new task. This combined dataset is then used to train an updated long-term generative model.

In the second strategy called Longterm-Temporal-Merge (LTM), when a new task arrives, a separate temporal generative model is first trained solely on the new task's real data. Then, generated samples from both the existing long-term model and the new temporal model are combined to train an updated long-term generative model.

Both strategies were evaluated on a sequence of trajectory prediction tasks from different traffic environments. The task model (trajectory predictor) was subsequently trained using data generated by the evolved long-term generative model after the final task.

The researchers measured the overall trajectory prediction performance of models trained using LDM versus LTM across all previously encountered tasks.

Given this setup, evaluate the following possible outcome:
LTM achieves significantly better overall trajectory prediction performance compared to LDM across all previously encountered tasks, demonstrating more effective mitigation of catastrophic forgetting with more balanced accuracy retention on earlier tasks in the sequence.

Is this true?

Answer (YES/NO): NO